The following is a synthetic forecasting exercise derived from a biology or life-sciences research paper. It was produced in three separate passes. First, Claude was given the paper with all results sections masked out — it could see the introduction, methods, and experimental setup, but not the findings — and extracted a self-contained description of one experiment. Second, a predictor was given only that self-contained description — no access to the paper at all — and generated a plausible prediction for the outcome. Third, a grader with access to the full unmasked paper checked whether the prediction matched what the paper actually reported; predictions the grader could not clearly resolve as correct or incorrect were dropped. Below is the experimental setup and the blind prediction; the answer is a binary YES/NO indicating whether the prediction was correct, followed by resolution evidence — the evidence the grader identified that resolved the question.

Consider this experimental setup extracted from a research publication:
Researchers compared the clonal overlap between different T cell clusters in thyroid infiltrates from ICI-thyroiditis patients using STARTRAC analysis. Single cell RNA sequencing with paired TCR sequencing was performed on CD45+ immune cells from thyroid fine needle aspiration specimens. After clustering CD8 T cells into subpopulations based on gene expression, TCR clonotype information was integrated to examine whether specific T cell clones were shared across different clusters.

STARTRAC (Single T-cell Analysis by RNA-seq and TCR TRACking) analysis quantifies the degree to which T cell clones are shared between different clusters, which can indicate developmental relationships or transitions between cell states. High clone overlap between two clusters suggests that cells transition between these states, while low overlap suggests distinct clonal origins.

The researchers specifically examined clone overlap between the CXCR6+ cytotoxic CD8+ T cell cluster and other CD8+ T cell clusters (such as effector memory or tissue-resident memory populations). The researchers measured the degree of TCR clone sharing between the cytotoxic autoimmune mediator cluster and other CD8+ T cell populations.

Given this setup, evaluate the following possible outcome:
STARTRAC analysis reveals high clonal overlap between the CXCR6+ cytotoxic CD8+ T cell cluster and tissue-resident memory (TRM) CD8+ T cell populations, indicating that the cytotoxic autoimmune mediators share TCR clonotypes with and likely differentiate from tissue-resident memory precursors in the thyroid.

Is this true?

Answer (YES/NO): NO